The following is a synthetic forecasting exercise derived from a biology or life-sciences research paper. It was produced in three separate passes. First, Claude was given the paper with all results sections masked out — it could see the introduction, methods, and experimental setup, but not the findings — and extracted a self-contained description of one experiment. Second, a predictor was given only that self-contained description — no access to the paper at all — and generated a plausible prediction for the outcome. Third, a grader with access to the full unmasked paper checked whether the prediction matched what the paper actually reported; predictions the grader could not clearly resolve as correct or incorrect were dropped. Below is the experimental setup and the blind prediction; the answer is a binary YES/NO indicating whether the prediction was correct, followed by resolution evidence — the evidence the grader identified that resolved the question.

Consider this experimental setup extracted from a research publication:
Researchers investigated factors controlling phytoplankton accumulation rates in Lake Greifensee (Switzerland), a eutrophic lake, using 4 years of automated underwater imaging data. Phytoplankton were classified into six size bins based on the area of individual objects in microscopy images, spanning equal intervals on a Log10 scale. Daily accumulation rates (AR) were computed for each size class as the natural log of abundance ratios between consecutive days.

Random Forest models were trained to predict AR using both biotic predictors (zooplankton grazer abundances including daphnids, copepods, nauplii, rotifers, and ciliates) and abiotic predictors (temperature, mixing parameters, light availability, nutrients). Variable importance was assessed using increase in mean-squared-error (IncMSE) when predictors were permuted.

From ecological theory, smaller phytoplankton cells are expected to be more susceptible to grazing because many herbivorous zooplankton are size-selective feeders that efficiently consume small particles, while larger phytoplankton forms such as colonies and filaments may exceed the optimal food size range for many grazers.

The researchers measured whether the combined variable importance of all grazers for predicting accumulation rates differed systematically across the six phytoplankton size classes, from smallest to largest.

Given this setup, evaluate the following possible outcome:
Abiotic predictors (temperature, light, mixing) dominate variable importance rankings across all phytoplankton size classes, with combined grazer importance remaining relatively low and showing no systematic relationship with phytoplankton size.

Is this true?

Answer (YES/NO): NO